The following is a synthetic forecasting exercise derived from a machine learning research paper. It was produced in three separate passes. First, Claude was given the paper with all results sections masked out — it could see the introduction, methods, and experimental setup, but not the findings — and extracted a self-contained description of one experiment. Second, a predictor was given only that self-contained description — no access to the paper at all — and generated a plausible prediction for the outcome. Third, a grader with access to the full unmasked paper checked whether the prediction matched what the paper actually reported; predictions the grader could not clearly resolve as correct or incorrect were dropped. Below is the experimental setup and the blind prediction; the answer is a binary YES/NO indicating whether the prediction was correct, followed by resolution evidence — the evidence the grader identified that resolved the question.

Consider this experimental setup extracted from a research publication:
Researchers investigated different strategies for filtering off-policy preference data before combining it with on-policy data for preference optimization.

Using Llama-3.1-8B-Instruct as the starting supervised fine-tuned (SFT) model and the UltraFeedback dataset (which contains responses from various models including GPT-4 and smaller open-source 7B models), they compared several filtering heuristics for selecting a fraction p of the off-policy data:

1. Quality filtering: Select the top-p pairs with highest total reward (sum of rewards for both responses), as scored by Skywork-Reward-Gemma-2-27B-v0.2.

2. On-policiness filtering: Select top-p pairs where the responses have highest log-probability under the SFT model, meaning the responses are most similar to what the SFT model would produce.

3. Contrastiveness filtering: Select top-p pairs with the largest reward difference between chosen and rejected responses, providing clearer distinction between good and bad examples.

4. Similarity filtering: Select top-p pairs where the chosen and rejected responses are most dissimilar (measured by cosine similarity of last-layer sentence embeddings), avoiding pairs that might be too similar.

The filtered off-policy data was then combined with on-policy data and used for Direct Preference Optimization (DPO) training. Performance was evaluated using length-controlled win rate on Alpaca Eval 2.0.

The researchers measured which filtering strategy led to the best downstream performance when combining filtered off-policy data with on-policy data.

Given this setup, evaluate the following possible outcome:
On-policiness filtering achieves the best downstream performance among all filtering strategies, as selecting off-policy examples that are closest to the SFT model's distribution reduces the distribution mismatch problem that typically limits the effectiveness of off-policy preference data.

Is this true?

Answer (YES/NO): NO